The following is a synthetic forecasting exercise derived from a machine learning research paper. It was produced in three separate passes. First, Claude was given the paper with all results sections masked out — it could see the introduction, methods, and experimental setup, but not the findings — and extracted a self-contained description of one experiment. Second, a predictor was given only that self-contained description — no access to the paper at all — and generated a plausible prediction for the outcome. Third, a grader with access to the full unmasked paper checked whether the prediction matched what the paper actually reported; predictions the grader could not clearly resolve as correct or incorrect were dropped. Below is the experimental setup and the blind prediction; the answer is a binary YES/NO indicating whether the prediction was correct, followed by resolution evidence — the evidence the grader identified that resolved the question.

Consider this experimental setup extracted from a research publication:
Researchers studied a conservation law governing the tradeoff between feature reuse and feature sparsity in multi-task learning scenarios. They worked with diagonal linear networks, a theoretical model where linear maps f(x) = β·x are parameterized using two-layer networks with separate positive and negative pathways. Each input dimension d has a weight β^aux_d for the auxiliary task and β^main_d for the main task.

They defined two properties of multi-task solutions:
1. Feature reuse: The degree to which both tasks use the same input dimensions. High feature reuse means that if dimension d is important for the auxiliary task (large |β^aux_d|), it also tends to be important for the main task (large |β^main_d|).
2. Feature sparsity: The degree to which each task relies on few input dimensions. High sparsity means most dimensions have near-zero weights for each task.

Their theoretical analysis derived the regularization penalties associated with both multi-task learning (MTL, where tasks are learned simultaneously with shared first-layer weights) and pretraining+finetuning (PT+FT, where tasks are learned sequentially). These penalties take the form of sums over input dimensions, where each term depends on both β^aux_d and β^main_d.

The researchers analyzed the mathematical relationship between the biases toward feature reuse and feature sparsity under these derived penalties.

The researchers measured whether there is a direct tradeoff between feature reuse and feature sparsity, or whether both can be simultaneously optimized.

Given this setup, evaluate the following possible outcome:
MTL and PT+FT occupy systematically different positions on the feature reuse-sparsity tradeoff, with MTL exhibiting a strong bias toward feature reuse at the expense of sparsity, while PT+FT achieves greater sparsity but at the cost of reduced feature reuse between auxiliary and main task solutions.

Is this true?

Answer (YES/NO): NO